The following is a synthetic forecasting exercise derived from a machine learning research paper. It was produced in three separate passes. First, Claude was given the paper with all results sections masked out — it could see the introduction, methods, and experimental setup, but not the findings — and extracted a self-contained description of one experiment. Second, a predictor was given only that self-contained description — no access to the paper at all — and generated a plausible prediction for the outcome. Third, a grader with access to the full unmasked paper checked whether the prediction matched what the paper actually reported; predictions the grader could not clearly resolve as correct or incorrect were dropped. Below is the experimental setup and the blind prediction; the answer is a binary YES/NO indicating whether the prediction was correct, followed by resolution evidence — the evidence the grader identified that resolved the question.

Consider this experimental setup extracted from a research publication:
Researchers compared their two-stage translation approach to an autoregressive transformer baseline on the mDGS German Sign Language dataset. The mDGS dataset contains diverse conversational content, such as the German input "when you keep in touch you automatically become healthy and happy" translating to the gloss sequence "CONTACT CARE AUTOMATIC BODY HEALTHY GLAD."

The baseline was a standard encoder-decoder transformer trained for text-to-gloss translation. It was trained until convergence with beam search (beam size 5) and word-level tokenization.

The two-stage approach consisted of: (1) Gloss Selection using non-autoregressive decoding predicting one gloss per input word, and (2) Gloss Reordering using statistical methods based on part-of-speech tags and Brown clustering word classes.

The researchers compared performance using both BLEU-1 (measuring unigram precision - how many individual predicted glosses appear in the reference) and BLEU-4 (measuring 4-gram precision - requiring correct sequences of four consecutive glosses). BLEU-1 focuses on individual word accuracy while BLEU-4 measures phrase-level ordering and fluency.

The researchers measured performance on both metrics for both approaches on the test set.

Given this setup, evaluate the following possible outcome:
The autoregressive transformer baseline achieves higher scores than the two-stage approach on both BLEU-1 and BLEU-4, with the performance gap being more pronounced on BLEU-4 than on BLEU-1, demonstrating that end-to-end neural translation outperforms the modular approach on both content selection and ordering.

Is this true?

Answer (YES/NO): NO